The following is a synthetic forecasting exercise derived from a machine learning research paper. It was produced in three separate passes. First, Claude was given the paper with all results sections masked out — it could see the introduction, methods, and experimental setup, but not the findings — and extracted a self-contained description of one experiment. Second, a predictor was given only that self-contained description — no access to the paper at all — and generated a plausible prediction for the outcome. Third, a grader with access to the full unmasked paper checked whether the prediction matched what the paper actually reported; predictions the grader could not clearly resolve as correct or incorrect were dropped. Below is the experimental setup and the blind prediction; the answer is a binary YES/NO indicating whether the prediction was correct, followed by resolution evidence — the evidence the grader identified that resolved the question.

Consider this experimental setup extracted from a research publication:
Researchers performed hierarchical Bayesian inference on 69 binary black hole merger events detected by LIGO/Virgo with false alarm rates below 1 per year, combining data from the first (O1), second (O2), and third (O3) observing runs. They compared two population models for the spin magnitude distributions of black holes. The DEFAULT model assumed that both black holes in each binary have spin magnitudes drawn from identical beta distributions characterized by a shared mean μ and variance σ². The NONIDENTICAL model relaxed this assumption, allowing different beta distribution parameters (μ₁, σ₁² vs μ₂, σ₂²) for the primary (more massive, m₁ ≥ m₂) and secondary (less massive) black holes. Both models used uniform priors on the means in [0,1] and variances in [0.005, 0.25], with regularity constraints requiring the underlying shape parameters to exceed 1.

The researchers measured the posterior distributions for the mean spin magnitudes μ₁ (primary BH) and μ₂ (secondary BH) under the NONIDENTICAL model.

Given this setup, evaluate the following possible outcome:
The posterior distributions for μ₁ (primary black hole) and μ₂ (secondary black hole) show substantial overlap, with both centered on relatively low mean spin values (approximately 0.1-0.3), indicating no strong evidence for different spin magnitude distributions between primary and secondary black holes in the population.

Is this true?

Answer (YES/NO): YES